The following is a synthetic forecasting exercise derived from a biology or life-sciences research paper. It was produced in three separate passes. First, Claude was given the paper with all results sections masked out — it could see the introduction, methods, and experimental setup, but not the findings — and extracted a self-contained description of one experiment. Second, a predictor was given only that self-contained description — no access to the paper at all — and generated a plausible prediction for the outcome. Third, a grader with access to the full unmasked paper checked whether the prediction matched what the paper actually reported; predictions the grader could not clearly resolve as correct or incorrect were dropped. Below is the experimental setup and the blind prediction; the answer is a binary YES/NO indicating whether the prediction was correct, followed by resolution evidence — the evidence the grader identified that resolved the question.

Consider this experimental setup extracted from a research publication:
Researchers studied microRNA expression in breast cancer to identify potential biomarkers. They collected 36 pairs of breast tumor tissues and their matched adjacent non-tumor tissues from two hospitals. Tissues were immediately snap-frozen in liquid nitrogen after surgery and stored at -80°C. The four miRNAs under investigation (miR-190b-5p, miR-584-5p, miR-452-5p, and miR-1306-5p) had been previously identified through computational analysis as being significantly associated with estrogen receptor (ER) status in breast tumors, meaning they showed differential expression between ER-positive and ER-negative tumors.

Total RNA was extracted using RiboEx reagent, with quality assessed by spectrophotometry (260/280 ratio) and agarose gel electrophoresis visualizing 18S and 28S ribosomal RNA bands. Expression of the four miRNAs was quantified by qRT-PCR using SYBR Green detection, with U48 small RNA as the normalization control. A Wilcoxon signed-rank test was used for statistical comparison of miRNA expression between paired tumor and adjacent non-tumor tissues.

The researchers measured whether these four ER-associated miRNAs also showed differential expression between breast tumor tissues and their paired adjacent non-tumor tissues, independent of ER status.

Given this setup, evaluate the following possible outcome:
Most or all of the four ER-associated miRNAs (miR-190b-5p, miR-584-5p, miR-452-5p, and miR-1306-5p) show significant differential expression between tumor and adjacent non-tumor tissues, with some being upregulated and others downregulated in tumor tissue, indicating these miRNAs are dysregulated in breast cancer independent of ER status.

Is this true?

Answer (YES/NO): NO